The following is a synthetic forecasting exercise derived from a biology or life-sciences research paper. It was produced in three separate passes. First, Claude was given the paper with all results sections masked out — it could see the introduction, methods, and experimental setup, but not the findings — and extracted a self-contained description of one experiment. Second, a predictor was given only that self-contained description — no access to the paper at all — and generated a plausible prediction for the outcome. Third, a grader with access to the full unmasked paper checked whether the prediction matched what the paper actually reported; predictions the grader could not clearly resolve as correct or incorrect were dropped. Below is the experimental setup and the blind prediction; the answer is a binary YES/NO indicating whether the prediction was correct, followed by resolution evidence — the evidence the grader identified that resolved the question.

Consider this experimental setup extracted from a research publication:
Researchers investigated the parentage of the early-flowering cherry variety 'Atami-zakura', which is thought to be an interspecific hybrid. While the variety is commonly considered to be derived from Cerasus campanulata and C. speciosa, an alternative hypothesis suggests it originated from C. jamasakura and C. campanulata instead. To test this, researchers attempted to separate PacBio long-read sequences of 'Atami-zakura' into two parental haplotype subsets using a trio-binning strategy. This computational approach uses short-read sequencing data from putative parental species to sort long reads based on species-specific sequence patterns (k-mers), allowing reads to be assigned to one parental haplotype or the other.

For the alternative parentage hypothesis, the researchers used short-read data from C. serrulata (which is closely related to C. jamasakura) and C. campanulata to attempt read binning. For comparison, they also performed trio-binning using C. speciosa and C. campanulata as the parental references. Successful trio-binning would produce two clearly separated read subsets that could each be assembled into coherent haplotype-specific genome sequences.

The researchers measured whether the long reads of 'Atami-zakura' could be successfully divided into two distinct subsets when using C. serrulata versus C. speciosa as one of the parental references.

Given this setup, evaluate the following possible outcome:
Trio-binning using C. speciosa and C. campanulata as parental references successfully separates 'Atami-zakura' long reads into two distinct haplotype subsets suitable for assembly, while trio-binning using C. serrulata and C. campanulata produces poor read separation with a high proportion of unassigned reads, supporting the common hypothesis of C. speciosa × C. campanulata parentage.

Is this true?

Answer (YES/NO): YES